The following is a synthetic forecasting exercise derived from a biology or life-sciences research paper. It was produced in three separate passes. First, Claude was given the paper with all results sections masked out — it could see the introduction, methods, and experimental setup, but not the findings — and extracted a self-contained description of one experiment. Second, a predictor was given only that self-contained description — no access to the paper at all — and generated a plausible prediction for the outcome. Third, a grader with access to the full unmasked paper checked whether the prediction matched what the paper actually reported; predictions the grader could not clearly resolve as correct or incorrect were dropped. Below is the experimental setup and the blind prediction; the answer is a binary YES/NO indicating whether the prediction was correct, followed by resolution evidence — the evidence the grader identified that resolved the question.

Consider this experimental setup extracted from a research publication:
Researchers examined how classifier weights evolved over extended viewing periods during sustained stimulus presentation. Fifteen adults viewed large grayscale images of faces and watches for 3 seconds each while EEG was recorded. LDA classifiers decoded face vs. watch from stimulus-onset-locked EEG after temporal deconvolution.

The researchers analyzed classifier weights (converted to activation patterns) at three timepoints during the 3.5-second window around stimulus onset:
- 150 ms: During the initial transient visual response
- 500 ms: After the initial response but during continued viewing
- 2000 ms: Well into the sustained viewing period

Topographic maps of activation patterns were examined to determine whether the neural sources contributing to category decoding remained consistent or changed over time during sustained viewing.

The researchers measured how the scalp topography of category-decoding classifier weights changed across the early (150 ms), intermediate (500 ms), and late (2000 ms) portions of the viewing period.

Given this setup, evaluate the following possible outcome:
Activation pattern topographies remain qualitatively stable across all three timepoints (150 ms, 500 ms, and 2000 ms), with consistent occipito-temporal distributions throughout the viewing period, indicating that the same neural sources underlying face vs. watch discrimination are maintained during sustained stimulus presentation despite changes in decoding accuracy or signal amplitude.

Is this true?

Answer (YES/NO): NO